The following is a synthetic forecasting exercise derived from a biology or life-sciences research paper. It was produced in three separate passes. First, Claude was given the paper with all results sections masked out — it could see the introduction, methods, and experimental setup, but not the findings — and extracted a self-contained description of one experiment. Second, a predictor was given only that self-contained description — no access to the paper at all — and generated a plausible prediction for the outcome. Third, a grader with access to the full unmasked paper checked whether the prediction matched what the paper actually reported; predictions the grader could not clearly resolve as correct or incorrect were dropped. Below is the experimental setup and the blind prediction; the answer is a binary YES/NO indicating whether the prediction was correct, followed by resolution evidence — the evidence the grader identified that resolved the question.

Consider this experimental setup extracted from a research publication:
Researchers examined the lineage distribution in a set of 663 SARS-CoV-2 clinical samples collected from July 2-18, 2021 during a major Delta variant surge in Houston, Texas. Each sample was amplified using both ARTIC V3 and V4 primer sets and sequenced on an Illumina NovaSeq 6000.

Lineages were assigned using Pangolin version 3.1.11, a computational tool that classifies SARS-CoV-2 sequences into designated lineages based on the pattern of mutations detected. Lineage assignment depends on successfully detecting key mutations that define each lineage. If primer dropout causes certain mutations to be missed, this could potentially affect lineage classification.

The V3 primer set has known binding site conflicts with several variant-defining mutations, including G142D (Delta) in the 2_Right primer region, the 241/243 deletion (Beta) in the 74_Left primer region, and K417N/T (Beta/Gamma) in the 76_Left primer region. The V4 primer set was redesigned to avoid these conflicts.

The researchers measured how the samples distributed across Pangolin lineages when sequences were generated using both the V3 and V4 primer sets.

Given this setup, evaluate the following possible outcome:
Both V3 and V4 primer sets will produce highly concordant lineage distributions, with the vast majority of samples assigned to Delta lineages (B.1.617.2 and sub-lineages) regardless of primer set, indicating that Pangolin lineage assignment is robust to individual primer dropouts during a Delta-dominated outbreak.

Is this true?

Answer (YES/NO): NO